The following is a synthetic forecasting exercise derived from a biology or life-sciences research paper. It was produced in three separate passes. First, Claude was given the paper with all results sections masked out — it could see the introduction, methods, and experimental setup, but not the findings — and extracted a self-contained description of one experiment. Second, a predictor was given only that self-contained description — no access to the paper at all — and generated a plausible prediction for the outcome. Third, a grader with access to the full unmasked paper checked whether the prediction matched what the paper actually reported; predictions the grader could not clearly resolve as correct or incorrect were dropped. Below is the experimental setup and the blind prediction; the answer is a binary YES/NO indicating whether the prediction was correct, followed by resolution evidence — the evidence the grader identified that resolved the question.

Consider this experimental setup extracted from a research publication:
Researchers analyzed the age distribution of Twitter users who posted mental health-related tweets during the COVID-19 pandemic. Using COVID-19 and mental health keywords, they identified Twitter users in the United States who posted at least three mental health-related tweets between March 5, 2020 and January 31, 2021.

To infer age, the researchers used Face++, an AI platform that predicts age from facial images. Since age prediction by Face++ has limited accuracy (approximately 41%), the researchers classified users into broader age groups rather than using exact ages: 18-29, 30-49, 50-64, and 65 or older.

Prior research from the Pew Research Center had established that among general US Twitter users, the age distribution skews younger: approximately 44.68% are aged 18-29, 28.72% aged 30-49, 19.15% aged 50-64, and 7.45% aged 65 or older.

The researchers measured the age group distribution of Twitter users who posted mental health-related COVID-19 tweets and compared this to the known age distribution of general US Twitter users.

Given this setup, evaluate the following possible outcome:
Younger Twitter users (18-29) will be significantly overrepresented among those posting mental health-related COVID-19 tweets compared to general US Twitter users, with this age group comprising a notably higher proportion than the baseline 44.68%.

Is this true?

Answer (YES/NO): NO